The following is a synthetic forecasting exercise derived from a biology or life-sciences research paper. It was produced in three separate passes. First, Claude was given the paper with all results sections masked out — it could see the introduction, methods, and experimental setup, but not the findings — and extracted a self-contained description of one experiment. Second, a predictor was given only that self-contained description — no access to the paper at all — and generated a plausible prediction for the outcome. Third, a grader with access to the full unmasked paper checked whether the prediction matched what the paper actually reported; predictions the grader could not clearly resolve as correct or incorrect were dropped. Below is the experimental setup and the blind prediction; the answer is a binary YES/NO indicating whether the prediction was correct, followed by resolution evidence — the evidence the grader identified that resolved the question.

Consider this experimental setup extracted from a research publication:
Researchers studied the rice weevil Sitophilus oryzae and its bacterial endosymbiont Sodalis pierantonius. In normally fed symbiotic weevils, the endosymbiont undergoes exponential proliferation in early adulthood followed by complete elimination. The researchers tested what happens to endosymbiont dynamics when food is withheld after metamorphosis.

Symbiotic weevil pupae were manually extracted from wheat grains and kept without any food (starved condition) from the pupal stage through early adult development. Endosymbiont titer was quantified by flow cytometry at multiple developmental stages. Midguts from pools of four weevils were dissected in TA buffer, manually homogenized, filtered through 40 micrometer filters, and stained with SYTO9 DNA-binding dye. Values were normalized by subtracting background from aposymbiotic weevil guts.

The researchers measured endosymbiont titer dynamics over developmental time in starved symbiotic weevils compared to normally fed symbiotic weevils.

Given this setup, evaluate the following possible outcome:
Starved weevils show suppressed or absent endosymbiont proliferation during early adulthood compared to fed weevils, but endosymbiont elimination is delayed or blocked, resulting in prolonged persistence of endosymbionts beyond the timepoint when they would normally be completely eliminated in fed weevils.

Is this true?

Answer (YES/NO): YES